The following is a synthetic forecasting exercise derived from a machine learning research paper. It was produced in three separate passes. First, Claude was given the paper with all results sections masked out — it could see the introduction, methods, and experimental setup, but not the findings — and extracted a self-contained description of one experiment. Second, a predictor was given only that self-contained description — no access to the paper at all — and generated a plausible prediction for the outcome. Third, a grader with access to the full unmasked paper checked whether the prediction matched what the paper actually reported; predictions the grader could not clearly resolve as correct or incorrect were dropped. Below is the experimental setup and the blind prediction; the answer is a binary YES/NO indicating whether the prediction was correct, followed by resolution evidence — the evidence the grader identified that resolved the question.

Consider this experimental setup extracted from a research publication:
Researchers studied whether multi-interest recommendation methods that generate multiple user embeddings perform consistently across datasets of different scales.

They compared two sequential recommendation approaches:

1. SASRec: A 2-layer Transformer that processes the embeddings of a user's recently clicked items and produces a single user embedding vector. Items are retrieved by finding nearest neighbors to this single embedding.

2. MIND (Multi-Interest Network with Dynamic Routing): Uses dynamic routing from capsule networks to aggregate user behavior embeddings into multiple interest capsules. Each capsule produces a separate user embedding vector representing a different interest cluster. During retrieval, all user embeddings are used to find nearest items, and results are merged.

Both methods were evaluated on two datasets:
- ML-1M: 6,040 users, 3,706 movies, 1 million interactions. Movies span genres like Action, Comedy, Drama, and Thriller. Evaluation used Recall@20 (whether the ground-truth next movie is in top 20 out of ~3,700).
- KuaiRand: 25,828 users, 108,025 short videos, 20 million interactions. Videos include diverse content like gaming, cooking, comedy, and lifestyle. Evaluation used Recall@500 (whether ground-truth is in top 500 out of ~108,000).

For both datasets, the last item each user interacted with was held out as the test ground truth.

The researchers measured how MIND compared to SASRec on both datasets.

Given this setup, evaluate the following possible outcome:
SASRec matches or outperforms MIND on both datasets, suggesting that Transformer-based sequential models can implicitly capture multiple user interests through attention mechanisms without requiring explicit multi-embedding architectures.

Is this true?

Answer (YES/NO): NO